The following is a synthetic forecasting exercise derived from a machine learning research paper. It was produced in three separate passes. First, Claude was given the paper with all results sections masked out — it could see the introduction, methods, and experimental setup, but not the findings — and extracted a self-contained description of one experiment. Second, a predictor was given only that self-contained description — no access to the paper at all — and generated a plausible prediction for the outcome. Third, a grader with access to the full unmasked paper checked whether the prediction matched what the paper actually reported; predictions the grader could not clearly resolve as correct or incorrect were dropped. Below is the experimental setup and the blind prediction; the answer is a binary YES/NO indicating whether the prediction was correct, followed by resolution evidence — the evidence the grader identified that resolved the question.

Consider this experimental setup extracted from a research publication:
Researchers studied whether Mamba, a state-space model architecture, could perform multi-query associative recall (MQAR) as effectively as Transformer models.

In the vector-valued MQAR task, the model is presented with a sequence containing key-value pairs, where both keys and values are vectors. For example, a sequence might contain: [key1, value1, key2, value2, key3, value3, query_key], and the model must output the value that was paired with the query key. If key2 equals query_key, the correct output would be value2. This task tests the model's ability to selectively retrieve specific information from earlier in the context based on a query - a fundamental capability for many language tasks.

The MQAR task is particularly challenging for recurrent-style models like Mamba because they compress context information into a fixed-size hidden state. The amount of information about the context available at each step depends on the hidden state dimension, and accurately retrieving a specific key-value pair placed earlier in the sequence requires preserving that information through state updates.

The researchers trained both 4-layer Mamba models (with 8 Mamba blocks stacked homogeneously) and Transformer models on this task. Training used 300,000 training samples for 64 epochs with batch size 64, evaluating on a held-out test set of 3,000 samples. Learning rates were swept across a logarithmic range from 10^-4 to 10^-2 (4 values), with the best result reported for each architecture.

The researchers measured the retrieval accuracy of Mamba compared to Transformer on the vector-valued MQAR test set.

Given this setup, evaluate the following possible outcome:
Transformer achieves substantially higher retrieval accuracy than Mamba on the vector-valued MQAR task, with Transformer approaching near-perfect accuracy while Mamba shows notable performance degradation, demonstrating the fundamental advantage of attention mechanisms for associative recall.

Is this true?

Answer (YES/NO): YES